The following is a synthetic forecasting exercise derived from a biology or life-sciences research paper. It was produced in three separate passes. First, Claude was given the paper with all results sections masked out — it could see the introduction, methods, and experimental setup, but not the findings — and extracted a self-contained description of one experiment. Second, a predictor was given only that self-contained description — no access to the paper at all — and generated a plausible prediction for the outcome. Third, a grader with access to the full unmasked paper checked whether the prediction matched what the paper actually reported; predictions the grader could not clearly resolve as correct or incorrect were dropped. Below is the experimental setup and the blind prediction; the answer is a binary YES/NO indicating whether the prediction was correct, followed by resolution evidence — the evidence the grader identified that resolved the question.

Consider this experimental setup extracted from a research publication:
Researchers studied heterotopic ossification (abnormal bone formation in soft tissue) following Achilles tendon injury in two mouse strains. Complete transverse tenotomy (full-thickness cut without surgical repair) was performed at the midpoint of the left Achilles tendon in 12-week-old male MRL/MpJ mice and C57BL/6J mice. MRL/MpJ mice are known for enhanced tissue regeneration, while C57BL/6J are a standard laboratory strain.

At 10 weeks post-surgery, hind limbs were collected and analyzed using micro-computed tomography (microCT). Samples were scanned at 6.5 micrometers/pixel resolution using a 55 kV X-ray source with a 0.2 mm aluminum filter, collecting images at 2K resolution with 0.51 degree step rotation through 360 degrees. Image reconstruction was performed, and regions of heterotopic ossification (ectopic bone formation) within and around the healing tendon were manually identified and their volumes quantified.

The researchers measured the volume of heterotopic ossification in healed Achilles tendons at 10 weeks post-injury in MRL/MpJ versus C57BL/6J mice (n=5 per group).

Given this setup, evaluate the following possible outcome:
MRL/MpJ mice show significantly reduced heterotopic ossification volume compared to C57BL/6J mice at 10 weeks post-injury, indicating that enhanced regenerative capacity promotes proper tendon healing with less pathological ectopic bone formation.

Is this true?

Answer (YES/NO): NO